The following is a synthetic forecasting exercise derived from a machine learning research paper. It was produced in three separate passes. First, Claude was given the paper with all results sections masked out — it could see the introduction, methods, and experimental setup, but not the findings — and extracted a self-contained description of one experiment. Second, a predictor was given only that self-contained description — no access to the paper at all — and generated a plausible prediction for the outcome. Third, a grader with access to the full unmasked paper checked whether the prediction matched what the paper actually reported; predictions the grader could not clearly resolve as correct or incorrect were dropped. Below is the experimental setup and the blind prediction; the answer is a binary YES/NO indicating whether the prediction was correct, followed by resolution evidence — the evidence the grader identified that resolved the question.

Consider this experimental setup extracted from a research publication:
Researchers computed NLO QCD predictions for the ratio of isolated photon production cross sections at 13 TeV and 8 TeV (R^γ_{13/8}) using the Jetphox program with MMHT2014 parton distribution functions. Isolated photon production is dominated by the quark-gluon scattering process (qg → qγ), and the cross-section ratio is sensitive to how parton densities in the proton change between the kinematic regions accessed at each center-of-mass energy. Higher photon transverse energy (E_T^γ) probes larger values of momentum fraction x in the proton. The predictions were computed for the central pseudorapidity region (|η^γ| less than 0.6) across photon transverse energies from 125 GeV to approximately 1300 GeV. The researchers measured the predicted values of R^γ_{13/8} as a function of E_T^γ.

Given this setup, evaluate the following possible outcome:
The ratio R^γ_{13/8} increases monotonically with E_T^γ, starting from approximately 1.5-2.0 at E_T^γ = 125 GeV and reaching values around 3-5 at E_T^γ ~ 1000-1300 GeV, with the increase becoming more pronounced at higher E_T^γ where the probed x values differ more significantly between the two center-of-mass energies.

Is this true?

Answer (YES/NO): NO